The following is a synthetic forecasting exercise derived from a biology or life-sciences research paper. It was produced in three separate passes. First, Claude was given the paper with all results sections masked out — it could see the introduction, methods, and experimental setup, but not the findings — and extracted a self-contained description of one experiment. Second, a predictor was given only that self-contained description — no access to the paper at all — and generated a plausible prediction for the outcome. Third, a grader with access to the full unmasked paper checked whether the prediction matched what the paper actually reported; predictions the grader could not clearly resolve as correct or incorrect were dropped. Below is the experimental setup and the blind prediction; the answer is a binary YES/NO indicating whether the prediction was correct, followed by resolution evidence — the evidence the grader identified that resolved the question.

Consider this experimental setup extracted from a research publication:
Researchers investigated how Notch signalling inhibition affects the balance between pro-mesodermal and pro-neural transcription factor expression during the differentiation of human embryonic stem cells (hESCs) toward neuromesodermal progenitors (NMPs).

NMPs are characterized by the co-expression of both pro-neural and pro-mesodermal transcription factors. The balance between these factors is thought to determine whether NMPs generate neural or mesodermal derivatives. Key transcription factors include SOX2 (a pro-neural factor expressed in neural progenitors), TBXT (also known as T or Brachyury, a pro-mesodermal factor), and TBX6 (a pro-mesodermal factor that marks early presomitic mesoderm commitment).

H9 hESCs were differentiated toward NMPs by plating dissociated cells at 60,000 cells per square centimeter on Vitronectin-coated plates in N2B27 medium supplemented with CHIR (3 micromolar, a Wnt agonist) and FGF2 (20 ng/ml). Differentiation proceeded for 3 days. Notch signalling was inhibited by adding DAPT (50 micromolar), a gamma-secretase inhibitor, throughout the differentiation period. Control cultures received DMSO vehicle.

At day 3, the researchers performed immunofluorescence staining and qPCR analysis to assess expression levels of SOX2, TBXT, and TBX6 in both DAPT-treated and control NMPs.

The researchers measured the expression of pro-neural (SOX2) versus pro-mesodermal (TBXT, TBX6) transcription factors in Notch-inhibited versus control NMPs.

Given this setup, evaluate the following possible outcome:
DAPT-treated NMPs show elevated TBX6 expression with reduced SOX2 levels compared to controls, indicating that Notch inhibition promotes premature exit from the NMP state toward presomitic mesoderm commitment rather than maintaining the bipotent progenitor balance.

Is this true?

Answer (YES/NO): NO